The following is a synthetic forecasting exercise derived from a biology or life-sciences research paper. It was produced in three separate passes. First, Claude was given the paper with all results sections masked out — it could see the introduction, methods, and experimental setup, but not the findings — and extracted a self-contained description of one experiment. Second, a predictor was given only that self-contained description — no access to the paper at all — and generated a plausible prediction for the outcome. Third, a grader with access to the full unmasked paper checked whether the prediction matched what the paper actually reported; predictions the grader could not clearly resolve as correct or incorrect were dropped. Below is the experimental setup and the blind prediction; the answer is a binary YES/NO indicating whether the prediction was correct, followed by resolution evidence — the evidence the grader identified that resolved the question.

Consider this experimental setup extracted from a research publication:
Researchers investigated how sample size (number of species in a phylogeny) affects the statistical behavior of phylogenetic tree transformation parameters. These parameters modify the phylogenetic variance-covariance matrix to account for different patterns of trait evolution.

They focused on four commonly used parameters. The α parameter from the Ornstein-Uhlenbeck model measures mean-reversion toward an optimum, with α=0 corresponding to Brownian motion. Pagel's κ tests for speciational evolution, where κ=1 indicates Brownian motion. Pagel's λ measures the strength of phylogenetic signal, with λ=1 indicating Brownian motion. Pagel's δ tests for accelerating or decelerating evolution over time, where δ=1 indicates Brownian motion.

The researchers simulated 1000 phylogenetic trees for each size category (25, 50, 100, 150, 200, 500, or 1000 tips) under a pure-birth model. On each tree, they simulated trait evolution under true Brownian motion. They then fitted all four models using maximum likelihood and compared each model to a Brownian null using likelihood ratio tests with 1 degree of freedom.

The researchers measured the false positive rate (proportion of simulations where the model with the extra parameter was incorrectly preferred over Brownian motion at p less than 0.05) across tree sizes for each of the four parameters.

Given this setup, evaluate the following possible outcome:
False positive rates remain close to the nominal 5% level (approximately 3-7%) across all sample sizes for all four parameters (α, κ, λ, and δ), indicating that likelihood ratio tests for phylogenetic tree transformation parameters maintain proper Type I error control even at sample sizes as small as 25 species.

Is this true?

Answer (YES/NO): NO